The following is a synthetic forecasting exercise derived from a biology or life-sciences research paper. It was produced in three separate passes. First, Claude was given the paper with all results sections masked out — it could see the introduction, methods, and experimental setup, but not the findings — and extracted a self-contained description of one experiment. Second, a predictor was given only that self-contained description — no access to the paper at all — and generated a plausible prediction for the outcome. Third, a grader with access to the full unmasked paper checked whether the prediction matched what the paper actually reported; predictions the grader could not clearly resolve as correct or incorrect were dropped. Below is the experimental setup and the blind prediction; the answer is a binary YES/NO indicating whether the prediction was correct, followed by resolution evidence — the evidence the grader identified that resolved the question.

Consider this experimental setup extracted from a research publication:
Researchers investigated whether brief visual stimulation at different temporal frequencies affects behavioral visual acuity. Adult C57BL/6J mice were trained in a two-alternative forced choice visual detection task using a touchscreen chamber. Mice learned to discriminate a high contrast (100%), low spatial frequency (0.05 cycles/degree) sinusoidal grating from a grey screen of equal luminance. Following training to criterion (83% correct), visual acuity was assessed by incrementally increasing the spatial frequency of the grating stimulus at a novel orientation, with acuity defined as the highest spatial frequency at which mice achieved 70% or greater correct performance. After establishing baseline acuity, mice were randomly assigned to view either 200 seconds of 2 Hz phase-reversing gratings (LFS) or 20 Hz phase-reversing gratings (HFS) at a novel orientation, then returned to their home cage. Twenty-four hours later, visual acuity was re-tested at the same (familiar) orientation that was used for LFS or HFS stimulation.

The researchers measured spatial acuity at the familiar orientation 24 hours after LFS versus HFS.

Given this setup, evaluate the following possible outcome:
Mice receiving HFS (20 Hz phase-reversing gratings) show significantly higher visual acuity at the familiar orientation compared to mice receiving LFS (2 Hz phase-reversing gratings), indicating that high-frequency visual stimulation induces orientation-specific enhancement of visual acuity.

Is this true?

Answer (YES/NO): NO